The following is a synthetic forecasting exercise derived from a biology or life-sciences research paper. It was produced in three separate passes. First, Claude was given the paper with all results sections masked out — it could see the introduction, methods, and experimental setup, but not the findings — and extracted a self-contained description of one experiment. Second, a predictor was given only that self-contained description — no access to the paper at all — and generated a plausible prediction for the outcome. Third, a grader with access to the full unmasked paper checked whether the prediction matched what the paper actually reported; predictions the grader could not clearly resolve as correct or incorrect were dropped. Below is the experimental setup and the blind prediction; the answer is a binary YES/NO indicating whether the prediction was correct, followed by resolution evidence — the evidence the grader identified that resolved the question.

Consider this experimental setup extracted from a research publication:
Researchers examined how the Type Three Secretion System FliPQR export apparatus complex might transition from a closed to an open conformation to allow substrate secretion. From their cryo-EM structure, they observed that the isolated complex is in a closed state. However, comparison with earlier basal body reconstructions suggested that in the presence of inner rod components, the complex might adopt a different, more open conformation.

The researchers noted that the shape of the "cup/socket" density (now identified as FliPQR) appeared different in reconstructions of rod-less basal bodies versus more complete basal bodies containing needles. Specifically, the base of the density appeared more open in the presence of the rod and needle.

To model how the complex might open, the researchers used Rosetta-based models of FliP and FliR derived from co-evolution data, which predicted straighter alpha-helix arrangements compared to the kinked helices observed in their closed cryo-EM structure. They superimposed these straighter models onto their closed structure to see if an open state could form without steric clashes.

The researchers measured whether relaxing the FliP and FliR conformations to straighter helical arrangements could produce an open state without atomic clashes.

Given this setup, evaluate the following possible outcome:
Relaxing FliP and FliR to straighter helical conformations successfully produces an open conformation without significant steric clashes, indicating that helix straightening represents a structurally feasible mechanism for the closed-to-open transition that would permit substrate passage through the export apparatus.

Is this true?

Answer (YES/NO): YES